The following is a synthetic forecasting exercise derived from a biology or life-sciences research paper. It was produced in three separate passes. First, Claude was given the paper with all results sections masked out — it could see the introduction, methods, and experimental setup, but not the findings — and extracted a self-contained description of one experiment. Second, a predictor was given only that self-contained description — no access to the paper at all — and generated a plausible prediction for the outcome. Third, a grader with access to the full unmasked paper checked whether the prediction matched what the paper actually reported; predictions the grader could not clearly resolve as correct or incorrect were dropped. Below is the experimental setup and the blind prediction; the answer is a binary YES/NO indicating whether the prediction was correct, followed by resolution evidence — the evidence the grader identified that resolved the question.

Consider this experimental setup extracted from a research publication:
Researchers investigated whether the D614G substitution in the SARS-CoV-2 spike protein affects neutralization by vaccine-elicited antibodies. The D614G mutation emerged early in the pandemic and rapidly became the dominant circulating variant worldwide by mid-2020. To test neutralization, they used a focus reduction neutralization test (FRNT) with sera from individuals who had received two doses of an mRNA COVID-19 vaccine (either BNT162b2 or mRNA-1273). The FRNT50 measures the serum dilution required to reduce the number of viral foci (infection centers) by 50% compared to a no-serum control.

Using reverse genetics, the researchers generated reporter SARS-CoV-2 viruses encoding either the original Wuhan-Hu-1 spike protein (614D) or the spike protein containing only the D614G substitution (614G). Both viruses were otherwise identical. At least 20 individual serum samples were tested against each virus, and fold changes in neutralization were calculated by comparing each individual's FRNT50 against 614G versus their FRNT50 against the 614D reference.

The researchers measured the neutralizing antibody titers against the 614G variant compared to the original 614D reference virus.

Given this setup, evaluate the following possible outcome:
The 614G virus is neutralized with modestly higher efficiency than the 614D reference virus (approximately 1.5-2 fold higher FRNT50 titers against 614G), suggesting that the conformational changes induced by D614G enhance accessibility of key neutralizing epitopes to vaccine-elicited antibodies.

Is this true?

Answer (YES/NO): NO